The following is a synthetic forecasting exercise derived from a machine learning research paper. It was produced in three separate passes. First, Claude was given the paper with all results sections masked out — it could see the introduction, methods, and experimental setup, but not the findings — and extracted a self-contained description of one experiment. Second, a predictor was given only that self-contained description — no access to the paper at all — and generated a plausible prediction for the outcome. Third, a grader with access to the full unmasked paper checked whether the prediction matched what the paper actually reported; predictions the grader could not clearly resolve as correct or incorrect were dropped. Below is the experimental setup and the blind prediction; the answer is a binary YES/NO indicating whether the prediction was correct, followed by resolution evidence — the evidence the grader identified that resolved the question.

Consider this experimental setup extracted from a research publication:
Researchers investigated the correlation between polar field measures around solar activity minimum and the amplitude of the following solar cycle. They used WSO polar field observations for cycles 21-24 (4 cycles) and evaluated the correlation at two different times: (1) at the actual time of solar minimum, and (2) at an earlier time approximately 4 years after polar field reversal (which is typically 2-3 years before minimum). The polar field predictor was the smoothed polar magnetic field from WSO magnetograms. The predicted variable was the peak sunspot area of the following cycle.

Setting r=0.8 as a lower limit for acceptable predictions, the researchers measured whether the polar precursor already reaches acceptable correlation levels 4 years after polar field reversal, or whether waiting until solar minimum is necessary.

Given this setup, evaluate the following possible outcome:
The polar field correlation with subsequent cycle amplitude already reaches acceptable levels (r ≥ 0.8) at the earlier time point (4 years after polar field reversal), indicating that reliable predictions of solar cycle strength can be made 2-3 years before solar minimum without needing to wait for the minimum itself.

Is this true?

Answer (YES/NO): YES